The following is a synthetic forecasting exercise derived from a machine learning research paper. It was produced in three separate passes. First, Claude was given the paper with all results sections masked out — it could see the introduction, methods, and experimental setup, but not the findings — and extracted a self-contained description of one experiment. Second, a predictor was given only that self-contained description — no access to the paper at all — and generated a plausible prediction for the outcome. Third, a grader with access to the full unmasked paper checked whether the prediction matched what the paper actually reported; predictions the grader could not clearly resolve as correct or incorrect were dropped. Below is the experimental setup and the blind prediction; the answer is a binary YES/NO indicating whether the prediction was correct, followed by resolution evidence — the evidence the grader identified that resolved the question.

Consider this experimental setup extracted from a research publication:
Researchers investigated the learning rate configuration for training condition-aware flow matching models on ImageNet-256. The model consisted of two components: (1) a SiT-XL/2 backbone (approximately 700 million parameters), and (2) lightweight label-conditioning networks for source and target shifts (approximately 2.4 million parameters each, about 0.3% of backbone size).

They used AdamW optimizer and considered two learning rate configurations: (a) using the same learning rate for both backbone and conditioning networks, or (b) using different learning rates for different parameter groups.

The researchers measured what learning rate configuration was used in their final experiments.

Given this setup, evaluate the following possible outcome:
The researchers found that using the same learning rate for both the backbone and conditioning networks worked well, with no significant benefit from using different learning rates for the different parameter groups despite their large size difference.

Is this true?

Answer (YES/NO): NO